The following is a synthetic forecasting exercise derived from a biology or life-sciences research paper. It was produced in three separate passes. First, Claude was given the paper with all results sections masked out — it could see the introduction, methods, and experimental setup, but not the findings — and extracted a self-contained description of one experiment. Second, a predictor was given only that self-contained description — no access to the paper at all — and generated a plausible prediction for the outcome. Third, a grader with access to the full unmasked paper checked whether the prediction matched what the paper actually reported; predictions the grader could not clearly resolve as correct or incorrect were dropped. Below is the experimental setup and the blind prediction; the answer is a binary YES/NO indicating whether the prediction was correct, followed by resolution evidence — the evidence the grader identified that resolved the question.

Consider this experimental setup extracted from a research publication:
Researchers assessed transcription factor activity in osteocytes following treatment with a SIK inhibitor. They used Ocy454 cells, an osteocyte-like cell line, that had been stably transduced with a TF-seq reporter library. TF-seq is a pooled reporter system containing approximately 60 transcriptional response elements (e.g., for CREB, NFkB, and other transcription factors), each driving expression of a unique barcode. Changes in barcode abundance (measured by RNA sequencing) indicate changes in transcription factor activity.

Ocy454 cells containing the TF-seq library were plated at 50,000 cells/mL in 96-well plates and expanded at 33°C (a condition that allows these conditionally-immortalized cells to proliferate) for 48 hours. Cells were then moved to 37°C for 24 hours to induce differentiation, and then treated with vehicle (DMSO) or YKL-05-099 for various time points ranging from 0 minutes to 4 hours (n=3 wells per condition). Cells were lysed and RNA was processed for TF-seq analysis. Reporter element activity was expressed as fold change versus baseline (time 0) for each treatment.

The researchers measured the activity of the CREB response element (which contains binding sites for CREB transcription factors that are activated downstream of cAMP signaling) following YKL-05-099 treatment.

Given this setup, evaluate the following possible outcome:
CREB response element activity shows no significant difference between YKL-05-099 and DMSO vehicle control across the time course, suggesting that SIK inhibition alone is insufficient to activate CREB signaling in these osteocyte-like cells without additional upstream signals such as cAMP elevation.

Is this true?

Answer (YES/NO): NO